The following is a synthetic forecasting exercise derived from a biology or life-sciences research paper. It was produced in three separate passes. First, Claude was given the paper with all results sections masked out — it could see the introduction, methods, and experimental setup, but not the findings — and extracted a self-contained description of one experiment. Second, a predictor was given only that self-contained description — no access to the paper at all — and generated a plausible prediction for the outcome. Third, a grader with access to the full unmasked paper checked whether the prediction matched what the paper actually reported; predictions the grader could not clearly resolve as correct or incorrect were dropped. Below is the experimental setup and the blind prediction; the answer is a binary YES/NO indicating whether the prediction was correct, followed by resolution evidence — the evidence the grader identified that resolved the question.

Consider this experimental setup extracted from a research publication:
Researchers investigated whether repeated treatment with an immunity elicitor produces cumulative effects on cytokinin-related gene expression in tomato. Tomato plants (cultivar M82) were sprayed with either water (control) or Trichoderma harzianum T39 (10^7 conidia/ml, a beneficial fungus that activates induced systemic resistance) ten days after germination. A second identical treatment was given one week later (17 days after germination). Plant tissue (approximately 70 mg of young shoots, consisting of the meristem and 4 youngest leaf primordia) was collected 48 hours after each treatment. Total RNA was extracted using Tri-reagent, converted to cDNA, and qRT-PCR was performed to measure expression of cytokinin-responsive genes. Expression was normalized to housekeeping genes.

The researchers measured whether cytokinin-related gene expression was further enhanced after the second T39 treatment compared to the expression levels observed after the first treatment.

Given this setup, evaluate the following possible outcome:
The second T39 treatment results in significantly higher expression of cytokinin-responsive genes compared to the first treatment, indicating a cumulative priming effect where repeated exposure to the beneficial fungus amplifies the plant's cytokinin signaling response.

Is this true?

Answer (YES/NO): YES